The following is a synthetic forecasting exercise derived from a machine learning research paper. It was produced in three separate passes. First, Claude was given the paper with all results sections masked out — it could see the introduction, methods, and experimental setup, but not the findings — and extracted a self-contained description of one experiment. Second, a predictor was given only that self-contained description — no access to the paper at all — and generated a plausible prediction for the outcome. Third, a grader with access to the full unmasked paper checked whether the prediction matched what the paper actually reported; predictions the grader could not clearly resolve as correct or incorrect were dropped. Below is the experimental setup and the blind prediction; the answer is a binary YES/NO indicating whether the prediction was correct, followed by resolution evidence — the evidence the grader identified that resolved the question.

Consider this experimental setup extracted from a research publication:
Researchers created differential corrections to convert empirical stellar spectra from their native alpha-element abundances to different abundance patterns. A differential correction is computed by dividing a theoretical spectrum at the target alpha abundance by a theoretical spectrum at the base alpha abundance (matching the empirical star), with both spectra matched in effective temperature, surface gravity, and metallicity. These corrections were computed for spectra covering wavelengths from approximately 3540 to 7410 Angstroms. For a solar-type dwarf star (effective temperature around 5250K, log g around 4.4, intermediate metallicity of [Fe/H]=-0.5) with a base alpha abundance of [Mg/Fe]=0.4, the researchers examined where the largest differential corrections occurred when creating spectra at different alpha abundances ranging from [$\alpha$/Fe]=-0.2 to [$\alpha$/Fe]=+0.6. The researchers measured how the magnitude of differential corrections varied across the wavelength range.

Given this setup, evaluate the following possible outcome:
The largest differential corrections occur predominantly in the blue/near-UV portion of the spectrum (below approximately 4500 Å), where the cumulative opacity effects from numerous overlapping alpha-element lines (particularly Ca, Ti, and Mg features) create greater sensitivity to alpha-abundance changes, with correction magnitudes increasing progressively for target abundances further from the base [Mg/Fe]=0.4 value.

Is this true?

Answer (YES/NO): NO